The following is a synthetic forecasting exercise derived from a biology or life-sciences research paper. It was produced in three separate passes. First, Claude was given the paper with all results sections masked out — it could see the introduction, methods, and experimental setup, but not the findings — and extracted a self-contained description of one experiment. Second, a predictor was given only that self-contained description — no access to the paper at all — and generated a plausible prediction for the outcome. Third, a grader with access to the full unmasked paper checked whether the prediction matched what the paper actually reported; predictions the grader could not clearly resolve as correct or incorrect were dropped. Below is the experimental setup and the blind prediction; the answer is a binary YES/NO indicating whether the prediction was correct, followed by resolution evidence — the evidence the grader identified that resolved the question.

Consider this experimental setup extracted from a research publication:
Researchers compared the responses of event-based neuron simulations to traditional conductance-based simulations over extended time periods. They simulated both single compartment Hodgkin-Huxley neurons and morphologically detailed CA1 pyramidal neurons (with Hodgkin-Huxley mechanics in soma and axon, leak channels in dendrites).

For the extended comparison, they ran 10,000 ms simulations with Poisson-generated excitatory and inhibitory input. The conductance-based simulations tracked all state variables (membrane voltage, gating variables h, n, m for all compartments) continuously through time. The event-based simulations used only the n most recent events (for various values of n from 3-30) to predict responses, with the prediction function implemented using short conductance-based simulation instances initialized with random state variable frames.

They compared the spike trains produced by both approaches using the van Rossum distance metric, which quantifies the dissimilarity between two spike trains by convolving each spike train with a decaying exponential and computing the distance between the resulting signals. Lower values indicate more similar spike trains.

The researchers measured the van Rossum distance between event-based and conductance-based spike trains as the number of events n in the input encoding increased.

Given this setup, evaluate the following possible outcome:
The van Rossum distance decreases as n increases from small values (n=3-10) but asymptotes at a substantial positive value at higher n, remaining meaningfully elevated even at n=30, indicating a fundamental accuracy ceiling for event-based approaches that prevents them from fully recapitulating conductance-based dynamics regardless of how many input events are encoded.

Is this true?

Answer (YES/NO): NO